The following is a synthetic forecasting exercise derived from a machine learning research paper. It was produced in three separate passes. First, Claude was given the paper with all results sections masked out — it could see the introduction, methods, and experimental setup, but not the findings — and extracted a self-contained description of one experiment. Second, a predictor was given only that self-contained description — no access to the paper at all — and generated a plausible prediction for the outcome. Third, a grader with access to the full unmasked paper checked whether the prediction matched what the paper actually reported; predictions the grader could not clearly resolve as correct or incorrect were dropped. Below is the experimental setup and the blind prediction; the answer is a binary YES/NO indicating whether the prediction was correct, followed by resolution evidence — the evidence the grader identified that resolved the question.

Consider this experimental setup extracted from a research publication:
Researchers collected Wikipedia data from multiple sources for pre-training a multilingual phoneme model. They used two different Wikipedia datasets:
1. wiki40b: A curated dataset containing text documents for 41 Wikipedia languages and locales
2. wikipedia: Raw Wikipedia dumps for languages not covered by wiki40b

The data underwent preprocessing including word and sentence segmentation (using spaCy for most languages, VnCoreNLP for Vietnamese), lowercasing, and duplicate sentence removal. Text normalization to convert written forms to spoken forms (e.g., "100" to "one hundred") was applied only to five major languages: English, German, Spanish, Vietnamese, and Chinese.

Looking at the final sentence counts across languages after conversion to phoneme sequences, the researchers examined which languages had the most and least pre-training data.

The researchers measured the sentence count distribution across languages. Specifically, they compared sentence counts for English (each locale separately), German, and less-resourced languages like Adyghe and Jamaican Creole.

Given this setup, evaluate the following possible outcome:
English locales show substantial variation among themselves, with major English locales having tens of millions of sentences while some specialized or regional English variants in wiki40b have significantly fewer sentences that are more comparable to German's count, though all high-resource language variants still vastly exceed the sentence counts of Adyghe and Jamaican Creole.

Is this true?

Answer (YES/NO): NO